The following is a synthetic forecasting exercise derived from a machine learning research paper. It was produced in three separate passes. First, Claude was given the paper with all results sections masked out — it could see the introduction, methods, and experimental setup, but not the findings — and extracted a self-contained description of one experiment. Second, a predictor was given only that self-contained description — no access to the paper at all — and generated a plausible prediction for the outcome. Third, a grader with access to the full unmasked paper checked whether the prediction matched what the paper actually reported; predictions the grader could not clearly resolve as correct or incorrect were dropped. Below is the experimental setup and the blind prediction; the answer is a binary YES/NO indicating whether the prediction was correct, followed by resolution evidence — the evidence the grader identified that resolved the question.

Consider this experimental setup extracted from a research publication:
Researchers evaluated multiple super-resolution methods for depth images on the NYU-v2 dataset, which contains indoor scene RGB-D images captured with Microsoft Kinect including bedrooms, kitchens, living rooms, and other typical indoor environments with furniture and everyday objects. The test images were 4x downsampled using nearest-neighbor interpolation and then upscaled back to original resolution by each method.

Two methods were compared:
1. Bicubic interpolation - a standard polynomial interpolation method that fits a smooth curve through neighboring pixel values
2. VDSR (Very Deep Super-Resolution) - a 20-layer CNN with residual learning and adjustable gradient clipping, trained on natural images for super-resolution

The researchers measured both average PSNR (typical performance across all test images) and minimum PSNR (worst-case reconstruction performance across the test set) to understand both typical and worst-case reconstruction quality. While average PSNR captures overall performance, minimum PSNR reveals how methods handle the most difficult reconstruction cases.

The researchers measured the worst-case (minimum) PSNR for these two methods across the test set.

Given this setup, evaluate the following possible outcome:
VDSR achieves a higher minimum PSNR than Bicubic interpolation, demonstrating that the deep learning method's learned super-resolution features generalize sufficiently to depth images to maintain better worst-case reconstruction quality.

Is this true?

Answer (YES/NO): YES